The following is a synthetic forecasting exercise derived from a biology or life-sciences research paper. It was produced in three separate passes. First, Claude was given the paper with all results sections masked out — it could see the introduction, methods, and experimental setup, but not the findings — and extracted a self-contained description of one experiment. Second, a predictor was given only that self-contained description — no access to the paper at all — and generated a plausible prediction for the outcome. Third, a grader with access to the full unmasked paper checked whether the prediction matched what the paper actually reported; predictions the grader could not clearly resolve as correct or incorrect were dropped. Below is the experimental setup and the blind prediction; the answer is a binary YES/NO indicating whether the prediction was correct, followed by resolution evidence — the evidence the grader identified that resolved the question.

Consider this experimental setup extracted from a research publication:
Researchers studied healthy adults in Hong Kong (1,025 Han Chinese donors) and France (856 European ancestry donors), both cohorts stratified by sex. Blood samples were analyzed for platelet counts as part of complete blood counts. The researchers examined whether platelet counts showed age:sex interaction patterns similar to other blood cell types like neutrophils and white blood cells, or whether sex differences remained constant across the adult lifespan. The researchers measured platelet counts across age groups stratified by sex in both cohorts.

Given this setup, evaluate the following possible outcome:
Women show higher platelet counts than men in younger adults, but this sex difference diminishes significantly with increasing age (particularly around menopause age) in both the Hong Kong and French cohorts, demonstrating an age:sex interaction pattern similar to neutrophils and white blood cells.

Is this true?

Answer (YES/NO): NO